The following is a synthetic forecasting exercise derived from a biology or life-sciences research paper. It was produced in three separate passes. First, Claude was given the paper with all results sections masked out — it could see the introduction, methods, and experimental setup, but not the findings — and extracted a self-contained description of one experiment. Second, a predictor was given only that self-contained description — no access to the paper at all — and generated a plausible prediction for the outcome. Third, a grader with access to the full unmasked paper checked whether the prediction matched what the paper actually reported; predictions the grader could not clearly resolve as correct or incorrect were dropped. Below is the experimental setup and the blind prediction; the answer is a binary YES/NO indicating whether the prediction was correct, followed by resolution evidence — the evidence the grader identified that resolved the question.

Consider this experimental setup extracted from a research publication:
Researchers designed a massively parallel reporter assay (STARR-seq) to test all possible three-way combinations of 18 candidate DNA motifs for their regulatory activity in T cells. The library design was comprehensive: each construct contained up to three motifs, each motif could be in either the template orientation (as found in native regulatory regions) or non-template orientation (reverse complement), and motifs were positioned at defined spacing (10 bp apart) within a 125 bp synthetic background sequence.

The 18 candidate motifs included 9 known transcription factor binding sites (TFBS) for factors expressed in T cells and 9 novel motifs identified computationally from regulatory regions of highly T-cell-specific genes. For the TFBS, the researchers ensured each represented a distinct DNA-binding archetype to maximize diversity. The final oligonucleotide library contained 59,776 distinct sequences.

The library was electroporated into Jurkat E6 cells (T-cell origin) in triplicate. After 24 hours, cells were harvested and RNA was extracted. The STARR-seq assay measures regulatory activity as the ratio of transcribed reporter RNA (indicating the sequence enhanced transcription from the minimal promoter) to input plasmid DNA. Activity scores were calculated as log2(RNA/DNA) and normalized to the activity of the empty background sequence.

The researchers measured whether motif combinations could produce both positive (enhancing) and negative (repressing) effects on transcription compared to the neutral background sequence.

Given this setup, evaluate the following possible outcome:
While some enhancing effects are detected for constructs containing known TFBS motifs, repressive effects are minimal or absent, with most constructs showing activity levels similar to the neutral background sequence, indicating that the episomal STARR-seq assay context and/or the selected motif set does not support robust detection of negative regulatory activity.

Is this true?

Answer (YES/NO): NO